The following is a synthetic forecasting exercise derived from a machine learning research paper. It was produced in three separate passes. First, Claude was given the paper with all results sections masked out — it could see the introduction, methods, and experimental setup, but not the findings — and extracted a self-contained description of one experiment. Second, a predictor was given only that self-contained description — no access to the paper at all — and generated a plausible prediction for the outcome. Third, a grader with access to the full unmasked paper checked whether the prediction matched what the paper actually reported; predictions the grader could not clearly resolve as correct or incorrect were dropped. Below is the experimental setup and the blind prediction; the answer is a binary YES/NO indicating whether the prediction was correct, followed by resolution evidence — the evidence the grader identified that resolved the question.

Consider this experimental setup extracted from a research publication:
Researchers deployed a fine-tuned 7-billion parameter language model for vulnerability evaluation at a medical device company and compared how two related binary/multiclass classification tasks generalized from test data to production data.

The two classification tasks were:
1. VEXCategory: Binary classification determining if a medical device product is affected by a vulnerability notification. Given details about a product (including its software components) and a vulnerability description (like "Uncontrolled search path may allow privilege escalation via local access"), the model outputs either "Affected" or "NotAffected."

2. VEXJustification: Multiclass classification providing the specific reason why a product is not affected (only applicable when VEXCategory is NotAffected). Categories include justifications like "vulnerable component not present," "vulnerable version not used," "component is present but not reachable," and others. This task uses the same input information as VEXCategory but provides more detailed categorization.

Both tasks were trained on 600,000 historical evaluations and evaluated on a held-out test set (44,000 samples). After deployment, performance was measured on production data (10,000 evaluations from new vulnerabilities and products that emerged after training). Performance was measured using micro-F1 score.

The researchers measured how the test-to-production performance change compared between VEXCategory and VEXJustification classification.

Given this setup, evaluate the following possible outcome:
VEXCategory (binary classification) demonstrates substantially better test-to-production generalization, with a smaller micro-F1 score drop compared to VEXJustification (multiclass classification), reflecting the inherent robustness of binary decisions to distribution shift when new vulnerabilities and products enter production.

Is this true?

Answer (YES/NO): NO